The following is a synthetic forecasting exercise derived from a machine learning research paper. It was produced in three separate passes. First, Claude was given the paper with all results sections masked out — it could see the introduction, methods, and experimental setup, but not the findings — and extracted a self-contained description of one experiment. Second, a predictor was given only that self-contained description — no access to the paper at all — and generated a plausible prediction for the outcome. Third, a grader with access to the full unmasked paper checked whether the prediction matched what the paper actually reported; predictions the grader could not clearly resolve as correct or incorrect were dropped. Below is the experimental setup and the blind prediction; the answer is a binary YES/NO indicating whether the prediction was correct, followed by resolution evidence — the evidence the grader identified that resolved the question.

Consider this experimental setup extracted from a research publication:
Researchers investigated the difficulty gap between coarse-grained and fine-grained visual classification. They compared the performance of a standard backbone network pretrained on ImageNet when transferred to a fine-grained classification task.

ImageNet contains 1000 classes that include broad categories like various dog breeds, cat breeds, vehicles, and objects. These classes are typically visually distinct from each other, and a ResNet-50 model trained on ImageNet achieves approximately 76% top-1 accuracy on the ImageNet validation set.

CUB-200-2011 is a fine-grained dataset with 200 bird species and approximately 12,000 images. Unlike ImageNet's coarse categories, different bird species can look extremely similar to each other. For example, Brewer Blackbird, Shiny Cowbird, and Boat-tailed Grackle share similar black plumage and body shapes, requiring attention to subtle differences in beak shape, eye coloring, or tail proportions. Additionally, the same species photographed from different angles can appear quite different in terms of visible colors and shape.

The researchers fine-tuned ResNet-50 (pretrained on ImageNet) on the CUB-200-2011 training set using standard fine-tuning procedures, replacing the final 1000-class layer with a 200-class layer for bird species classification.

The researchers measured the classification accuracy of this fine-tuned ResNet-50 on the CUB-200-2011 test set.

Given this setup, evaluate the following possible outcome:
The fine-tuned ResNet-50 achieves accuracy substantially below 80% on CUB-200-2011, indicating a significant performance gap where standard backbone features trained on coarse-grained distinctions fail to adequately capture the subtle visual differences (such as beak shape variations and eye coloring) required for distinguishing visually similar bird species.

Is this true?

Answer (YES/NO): NO